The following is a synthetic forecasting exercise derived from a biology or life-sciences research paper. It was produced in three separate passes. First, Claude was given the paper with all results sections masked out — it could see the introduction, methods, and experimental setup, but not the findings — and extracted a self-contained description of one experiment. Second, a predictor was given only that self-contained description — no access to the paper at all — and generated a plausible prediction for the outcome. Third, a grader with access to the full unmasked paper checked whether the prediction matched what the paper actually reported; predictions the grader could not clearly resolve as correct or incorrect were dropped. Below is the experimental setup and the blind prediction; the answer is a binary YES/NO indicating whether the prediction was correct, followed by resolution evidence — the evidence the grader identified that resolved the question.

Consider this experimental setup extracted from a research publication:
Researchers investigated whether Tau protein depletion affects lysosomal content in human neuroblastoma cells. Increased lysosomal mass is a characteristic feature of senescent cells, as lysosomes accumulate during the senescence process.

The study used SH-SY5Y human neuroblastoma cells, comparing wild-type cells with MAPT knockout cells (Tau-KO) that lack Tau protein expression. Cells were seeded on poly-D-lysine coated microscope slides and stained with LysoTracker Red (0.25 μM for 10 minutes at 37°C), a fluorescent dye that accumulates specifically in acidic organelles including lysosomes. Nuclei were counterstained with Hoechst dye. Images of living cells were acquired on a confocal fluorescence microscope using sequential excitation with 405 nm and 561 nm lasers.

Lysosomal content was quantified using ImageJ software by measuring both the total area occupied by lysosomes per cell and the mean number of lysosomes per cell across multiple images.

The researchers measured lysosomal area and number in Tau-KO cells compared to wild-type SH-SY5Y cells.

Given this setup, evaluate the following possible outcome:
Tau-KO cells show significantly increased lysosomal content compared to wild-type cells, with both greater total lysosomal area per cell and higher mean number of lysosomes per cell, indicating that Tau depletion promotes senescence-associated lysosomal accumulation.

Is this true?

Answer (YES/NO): YES